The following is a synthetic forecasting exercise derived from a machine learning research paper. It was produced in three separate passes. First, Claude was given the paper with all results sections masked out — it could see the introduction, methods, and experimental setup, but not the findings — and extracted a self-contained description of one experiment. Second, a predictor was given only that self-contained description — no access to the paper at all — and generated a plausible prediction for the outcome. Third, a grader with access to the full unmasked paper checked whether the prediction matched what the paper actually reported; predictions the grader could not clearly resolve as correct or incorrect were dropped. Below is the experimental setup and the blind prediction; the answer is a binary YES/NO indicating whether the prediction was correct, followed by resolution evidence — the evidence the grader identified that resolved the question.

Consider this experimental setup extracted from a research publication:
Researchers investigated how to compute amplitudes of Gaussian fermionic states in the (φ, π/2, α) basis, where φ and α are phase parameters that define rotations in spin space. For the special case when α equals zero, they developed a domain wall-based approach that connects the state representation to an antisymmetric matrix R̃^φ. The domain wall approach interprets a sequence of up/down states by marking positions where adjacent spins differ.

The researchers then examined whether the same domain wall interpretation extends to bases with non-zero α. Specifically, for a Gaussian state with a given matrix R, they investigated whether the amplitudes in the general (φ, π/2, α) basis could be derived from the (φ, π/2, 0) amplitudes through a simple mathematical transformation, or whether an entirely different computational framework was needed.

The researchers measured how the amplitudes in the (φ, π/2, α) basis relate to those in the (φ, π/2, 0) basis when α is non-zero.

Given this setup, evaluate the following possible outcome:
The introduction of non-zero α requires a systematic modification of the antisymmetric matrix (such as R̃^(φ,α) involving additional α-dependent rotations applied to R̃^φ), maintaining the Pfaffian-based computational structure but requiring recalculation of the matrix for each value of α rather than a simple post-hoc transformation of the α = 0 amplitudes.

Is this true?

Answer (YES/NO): NO